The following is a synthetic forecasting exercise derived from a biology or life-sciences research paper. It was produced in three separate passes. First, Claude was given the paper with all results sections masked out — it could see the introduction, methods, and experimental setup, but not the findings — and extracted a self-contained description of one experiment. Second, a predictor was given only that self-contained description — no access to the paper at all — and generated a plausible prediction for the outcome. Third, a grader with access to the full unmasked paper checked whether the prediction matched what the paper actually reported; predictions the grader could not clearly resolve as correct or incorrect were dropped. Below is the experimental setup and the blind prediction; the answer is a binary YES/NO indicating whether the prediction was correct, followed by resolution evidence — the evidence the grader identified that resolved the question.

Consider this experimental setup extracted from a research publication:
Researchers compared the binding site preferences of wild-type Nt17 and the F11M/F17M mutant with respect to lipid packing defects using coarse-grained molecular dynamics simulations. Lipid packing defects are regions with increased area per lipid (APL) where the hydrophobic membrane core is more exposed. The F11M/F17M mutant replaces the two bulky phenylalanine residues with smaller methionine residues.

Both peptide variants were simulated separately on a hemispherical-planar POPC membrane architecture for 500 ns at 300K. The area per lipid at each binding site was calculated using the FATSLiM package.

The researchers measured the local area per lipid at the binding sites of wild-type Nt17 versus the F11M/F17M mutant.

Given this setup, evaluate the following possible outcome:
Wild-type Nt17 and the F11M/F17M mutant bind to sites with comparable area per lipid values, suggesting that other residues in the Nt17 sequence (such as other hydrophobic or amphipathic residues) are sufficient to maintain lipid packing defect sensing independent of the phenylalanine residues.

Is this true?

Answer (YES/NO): NO